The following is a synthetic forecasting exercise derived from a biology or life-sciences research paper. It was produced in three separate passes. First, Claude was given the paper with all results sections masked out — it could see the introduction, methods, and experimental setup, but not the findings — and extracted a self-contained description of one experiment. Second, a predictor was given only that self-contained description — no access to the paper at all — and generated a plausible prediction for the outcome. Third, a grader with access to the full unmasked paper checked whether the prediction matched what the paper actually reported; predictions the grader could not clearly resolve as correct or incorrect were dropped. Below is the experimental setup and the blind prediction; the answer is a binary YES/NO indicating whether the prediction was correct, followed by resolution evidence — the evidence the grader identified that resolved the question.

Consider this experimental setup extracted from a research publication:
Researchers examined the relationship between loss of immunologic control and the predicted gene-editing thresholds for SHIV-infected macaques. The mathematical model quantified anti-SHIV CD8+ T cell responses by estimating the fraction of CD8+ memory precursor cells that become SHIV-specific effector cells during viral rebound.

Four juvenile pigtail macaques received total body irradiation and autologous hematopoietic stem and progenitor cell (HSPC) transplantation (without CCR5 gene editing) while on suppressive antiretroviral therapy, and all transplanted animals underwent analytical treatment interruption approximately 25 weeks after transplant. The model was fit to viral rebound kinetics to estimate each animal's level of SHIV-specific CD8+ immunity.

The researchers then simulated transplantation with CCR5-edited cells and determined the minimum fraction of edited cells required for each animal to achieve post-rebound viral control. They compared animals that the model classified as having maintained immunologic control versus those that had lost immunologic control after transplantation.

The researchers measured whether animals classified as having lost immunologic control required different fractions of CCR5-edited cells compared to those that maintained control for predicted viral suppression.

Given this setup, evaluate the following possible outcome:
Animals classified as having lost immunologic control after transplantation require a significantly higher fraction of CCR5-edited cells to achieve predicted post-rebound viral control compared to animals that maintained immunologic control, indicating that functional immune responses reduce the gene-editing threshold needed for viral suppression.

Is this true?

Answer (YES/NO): YES